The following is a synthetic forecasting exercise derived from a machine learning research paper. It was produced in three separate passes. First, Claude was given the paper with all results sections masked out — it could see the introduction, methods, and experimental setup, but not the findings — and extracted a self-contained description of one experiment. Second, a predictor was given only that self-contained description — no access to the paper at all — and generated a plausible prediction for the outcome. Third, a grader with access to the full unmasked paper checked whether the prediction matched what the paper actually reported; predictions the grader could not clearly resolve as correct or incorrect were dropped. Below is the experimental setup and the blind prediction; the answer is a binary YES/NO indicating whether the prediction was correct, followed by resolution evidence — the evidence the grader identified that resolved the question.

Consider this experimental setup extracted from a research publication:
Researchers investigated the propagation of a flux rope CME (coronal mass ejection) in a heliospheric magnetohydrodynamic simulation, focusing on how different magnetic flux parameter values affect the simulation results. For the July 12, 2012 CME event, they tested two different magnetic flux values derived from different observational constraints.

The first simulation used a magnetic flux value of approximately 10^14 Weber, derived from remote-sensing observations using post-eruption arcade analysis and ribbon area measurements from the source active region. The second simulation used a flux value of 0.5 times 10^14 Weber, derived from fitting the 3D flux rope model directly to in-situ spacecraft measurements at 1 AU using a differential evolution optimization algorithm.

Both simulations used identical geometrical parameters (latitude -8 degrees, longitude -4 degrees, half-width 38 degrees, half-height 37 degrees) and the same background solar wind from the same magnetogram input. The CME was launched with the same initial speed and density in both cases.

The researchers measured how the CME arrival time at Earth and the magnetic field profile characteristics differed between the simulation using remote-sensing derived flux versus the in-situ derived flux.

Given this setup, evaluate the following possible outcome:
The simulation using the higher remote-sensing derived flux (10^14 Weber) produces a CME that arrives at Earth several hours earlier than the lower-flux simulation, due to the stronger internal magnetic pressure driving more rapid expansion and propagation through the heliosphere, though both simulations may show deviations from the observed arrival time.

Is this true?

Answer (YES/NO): YES